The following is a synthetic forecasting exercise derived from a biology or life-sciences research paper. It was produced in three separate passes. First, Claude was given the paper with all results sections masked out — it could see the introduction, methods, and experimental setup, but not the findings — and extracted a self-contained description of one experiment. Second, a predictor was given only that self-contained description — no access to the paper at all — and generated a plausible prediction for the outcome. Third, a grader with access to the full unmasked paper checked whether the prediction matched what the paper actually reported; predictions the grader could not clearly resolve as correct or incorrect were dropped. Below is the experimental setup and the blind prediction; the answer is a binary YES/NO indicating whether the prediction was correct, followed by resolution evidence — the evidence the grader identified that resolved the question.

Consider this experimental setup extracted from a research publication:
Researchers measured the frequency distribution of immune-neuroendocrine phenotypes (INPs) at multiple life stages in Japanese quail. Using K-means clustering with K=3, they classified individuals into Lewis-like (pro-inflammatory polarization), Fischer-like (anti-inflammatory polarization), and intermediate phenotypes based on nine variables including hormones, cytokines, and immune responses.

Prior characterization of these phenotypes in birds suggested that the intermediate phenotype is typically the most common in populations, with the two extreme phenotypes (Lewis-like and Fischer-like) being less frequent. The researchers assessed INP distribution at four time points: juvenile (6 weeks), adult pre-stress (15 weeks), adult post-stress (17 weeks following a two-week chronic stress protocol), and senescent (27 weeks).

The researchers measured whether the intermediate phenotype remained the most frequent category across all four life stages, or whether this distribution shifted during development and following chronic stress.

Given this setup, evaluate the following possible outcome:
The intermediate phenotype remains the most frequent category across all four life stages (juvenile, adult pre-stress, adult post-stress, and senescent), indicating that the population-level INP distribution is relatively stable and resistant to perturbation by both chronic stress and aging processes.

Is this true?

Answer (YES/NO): NO